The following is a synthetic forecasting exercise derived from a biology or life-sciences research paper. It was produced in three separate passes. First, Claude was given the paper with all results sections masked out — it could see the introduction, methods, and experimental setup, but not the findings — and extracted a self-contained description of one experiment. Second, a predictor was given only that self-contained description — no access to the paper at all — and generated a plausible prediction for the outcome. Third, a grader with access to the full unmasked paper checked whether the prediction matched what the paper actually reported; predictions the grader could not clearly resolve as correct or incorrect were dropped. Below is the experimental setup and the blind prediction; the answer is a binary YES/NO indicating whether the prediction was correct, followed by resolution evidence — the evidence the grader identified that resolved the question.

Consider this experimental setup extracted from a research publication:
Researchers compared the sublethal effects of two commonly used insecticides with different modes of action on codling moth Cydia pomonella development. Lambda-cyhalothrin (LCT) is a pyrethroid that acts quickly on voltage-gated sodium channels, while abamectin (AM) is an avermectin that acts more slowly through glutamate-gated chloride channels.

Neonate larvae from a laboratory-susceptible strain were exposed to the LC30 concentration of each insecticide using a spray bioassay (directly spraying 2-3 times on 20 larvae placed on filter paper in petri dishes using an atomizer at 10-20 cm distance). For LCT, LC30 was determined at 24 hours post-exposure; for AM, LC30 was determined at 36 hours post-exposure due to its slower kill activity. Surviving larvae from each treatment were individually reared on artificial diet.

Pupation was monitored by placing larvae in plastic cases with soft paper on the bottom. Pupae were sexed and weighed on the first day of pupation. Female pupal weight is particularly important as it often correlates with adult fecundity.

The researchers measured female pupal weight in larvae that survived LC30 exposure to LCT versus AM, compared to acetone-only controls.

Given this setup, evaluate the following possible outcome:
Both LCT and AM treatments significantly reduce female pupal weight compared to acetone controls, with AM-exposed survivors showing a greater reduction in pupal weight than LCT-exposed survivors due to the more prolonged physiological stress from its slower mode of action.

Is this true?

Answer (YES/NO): NO